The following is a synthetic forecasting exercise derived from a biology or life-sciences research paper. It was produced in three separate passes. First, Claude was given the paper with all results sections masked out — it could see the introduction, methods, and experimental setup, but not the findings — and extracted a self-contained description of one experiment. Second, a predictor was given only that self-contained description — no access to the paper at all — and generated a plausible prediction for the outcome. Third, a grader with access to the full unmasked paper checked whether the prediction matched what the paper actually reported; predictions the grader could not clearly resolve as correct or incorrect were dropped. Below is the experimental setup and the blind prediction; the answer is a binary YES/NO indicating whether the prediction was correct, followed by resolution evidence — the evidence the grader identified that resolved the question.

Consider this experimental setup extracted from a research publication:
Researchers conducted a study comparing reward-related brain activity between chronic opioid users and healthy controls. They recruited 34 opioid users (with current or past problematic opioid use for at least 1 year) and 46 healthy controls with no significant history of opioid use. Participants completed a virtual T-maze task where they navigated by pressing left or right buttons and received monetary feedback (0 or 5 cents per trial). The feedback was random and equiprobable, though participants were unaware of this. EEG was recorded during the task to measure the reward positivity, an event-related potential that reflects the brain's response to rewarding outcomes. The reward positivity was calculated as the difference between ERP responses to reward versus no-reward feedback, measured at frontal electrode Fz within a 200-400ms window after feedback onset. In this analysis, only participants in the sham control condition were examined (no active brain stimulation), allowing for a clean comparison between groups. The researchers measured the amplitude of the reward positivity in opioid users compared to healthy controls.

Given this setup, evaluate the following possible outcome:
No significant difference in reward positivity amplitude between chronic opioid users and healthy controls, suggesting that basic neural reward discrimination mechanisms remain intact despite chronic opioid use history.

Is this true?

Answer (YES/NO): NO